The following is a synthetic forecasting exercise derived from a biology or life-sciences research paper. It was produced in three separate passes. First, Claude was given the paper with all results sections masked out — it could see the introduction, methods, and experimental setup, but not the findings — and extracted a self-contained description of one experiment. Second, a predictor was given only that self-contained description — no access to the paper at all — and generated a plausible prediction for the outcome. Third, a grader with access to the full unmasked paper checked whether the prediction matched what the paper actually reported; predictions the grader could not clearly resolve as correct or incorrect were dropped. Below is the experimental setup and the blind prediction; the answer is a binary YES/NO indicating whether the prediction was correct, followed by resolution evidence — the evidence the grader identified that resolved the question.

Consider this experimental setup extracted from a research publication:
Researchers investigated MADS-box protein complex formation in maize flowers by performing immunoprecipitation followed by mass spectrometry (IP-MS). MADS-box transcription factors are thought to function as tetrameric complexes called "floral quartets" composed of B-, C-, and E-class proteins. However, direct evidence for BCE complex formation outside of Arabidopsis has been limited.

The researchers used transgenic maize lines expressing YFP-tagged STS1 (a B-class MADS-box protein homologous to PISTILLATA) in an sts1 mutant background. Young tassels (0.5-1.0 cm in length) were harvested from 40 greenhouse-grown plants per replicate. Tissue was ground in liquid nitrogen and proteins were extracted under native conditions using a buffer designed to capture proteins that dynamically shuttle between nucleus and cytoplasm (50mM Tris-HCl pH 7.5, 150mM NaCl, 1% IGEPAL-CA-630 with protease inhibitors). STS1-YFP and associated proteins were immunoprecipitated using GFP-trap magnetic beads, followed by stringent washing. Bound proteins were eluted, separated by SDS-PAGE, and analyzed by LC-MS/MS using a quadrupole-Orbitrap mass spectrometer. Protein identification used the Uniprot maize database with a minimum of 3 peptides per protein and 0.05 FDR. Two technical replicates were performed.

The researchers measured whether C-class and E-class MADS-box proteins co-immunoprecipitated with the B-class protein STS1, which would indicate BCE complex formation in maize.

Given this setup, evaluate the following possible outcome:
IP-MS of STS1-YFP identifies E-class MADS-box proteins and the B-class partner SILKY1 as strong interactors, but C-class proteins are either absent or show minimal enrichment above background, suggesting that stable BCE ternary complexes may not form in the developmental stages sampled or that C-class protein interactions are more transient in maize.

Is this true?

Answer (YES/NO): NO